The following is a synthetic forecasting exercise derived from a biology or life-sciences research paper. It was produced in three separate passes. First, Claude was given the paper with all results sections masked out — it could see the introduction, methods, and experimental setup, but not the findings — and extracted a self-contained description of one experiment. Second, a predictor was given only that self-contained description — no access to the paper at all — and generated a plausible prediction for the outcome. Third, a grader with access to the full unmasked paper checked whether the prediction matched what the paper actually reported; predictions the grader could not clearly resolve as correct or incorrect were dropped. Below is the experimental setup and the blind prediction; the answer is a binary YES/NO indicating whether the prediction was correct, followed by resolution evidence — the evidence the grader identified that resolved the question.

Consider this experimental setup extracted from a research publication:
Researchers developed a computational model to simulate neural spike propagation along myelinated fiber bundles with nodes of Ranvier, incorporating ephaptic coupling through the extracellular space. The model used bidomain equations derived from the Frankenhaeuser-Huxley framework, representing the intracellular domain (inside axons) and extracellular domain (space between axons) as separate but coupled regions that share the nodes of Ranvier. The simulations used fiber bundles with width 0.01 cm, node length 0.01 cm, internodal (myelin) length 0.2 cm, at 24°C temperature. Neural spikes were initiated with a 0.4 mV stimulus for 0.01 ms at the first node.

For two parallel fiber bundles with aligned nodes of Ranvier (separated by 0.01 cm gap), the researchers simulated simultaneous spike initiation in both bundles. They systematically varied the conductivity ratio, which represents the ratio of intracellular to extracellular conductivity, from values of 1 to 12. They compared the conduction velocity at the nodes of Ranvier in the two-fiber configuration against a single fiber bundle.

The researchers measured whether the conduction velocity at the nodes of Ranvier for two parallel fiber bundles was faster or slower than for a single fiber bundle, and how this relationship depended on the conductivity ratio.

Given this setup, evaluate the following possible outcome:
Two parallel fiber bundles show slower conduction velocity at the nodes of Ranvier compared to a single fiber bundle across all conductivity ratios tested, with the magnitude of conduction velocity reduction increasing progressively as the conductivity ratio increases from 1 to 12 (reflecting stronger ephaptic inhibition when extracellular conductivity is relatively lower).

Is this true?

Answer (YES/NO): NO